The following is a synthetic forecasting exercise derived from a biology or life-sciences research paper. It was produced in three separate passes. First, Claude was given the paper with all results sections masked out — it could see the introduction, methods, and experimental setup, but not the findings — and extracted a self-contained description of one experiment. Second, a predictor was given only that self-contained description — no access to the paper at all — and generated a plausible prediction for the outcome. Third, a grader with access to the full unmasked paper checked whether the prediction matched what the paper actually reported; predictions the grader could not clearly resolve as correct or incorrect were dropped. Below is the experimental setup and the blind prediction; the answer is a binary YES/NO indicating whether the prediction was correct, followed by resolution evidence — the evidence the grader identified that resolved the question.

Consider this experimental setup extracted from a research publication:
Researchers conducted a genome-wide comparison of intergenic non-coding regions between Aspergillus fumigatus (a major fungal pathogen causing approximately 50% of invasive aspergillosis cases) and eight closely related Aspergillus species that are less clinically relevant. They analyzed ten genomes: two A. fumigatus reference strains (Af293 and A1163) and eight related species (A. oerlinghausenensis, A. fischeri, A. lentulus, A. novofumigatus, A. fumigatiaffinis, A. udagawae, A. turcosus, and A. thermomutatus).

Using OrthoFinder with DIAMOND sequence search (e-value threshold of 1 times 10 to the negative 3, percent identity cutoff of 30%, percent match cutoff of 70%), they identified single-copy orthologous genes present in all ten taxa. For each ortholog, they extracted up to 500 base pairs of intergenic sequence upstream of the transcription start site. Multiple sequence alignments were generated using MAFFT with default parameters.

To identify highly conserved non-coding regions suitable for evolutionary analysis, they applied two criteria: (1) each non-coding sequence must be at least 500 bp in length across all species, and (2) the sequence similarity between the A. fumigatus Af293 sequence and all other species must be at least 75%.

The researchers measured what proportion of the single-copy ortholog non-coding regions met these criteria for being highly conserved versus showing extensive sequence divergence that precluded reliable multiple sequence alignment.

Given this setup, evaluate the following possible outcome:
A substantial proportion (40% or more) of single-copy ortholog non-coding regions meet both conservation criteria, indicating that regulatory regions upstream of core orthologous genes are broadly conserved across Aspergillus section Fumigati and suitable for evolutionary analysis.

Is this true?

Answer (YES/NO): NO